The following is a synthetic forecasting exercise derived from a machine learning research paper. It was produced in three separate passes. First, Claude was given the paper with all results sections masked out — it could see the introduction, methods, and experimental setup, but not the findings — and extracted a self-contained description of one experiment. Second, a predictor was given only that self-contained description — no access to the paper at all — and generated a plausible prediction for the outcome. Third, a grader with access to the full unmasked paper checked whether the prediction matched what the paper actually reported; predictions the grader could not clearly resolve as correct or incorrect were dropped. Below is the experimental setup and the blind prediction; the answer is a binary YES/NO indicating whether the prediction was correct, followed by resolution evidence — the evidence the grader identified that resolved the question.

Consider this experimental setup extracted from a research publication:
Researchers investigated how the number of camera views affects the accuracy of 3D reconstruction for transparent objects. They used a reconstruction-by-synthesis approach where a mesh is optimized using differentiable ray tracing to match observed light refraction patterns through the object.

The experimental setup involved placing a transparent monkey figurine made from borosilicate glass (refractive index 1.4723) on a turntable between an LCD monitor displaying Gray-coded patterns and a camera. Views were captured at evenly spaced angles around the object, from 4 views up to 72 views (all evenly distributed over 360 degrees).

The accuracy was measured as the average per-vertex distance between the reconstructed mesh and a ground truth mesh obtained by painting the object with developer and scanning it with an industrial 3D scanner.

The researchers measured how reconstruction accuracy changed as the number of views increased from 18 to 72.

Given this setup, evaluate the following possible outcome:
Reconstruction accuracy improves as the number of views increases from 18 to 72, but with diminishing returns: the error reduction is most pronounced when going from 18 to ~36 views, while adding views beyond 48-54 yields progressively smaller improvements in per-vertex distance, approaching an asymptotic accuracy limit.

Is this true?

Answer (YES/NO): NO